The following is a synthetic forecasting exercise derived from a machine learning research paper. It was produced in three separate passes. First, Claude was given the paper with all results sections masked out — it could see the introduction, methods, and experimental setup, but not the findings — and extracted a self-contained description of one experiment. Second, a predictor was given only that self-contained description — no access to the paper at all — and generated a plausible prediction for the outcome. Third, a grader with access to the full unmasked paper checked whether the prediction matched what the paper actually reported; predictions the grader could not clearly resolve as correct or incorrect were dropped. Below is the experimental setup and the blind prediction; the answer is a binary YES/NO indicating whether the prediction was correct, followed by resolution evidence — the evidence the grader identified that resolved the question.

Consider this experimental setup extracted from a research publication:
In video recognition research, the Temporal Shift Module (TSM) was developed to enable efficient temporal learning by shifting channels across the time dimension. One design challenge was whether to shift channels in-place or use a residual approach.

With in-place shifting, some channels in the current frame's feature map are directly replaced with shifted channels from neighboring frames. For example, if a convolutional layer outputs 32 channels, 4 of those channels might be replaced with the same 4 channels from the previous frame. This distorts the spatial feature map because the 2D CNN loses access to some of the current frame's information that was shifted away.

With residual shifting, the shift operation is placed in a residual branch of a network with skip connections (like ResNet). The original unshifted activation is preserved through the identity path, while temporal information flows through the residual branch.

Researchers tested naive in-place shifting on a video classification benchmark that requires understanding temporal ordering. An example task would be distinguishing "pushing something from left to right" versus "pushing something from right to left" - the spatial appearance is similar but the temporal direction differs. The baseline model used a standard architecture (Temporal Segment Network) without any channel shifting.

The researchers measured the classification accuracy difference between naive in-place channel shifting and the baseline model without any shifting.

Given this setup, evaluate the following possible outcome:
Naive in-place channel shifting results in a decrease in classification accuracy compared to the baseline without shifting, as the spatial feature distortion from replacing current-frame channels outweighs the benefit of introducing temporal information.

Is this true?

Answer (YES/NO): YES